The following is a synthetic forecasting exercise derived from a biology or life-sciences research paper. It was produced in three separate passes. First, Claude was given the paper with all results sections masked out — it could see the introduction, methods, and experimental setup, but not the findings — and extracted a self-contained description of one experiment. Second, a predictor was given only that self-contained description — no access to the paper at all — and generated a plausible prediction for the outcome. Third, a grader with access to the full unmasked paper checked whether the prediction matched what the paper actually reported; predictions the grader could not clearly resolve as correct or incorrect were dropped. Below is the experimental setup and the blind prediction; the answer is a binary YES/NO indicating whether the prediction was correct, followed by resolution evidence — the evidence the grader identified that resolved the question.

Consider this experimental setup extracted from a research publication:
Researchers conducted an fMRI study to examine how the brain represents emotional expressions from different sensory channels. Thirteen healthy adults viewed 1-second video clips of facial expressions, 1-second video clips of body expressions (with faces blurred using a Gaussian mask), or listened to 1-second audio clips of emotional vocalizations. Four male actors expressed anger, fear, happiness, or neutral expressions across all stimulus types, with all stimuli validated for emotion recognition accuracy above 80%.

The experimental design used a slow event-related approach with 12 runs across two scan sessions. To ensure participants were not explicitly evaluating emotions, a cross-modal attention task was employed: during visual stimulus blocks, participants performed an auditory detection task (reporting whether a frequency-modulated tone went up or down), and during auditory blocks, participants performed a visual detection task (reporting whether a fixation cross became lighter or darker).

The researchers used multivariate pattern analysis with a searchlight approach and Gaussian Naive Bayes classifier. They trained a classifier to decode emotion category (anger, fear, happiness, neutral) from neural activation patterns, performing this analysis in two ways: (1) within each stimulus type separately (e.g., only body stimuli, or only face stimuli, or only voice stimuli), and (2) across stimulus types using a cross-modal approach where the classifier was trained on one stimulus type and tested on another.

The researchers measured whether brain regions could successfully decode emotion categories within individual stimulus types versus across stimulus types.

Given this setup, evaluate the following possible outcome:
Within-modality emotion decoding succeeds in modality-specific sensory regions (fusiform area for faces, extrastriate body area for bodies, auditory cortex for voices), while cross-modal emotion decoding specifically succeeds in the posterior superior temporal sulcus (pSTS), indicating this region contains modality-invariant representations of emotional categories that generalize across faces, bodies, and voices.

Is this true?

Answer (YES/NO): NO